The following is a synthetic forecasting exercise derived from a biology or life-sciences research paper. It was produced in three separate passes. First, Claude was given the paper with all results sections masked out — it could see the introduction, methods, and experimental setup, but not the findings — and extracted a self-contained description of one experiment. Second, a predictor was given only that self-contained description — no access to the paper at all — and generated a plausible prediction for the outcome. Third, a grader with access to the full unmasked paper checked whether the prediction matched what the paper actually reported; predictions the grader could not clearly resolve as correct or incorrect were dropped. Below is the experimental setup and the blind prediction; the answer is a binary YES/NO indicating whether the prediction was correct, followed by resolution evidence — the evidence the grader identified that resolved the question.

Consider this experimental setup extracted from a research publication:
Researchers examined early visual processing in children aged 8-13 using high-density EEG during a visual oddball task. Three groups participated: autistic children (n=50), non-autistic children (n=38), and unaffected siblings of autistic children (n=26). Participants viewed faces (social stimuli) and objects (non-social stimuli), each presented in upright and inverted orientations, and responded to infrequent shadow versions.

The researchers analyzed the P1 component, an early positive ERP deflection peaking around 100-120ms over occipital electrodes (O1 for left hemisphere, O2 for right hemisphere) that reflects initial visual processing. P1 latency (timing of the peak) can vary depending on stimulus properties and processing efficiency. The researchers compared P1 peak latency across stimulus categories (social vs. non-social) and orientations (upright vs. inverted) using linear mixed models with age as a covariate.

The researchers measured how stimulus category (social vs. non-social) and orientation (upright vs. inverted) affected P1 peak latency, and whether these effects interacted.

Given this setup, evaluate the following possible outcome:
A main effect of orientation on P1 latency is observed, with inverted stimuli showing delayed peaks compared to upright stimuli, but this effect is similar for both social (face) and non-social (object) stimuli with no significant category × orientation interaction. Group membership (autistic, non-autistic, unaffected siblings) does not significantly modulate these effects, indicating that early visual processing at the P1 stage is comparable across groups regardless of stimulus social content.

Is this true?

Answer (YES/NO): NO